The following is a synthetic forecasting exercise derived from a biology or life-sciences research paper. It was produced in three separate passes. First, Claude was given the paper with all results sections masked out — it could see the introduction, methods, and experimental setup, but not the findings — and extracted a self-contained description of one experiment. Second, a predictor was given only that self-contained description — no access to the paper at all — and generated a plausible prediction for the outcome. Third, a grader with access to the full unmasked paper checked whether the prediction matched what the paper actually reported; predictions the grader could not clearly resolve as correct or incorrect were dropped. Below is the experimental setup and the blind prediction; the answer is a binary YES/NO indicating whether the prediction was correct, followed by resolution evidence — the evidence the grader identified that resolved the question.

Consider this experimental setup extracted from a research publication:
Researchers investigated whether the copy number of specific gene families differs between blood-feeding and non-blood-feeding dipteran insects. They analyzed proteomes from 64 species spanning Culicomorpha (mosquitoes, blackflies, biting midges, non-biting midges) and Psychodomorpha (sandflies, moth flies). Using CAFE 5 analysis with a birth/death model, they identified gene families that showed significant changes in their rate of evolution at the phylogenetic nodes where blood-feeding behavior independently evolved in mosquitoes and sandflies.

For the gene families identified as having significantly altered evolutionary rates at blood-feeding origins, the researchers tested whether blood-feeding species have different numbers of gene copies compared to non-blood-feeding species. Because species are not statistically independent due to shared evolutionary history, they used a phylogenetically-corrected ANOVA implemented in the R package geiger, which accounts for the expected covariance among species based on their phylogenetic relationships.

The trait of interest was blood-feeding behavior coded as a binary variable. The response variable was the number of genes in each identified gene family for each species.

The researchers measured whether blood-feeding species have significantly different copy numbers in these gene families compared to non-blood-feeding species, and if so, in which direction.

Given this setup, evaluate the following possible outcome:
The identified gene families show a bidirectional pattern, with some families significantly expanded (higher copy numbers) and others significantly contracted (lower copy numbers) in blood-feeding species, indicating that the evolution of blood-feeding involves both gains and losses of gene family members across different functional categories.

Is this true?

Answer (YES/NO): NO